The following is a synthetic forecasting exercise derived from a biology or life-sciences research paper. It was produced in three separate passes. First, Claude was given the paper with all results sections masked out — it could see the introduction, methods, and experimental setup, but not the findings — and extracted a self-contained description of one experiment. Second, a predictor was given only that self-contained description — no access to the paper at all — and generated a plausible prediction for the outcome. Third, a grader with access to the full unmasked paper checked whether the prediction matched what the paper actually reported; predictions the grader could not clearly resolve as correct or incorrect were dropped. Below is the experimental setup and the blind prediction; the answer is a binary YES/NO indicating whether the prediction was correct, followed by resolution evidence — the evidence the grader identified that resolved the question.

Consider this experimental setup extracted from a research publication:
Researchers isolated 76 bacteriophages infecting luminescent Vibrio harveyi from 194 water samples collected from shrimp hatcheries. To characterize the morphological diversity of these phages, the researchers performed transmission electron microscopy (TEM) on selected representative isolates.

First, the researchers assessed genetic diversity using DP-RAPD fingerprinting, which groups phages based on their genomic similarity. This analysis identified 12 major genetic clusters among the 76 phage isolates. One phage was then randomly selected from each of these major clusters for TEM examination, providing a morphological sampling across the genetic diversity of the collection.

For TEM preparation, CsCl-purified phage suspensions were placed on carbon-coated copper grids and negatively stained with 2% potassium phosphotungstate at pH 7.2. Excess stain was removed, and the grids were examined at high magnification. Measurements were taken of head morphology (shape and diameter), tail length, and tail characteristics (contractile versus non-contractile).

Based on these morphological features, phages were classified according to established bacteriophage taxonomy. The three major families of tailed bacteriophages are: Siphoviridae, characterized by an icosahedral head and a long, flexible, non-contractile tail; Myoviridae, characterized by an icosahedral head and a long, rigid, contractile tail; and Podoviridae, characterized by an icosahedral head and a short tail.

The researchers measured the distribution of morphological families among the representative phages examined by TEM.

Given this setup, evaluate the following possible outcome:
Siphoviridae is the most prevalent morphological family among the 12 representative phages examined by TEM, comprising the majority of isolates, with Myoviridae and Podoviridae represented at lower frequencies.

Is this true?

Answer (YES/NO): NO